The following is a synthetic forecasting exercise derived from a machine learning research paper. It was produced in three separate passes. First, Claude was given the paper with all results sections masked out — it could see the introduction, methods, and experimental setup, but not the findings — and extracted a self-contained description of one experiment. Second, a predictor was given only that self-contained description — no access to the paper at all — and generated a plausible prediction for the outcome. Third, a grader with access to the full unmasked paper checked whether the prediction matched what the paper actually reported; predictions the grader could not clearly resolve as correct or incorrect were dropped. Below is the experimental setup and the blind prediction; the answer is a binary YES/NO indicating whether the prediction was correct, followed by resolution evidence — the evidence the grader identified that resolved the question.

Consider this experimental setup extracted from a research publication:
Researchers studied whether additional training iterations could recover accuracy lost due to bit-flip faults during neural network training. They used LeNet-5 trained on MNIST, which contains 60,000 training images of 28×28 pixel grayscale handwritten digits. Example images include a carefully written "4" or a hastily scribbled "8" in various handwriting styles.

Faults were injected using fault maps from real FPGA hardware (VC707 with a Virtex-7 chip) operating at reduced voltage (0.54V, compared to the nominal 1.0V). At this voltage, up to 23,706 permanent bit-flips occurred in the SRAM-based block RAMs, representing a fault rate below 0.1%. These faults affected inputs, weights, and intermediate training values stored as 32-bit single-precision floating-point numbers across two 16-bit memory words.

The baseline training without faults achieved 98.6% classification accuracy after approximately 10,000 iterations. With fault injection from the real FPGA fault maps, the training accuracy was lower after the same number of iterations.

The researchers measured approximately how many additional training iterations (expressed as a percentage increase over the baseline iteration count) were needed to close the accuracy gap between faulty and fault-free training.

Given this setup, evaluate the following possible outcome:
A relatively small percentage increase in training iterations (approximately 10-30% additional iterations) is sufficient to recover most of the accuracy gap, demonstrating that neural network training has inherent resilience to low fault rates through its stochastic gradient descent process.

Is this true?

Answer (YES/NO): YES